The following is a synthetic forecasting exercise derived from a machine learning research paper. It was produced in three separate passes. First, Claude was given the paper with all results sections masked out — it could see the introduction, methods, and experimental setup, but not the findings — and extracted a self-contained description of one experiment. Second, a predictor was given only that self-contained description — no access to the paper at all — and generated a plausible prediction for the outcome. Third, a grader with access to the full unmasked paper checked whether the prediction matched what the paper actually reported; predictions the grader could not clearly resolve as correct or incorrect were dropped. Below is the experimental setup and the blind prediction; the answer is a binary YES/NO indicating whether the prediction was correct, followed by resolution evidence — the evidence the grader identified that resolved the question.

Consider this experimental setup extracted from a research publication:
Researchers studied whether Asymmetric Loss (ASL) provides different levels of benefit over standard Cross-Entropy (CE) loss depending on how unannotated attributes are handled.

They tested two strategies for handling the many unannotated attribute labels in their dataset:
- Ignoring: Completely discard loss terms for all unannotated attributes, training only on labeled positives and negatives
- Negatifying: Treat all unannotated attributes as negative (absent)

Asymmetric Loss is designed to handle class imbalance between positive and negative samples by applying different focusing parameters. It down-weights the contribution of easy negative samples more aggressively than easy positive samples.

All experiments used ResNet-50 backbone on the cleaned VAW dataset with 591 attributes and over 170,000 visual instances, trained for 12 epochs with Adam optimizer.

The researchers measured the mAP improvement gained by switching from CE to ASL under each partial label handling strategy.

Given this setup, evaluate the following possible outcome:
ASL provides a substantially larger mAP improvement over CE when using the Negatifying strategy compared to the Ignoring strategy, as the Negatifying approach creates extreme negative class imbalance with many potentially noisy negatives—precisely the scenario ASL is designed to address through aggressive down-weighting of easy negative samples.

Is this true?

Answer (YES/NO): YES